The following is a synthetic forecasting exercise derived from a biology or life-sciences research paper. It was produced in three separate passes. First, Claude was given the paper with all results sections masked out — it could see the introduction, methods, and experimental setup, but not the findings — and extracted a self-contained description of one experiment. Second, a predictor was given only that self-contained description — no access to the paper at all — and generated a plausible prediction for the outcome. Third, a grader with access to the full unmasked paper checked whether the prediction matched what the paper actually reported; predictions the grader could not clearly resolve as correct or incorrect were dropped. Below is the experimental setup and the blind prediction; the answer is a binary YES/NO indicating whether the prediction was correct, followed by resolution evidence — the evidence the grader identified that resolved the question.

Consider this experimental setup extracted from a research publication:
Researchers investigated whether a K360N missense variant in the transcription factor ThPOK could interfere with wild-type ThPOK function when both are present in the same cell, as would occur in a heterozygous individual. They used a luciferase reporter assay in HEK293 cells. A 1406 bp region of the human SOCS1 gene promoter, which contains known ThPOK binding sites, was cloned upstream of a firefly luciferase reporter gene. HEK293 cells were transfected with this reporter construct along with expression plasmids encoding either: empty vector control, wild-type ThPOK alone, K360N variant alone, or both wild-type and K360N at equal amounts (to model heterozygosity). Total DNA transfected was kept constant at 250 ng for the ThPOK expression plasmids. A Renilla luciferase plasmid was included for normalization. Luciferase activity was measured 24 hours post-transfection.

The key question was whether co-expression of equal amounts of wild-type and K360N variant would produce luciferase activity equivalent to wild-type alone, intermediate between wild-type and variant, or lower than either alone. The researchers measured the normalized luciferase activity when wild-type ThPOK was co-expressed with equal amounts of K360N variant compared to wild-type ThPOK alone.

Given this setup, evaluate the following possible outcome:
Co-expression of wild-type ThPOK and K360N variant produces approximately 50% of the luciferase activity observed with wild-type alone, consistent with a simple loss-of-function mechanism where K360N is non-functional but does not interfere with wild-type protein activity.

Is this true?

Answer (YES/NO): NO